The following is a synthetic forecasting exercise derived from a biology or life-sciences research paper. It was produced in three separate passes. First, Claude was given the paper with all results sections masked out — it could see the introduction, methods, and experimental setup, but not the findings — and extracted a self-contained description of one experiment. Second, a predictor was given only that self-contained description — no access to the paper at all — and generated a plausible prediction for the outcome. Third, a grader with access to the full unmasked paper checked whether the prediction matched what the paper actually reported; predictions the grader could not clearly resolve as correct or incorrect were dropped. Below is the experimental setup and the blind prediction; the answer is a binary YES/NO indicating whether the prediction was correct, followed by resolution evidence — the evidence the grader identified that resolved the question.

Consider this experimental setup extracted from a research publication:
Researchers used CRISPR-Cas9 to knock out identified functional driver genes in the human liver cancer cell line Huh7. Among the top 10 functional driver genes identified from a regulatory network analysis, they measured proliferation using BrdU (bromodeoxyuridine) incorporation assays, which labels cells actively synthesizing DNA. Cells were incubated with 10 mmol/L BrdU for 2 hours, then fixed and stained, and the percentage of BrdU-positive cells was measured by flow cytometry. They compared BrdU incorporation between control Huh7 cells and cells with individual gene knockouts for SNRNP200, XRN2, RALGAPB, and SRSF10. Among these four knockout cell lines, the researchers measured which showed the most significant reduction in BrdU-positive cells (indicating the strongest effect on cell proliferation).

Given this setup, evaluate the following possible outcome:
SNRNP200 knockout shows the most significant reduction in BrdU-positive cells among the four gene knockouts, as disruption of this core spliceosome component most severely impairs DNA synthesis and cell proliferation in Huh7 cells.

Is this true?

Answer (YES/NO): YES